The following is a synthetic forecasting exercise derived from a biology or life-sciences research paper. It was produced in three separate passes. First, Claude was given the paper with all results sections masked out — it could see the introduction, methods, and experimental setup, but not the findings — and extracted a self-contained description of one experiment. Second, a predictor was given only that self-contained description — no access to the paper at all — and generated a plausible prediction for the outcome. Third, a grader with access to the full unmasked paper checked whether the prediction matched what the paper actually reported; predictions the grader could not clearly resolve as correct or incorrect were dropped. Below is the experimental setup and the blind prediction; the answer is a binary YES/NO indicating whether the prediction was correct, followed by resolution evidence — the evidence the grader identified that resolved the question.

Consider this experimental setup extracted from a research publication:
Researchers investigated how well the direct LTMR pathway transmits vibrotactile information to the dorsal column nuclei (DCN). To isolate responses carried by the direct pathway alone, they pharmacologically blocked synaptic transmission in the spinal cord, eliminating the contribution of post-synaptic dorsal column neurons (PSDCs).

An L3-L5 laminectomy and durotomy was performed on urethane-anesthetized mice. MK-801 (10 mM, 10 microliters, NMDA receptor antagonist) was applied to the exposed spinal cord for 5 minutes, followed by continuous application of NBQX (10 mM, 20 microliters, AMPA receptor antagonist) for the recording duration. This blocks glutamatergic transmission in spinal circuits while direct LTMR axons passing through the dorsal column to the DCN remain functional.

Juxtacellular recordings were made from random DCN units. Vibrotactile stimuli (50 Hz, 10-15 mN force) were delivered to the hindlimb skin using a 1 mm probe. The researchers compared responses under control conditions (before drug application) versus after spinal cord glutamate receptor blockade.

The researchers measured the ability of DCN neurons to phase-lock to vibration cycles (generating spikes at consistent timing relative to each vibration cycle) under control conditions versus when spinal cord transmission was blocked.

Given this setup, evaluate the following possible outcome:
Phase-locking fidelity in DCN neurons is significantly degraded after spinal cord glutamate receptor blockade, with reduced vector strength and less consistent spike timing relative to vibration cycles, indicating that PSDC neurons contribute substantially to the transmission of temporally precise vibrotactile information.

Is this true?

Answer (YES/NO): NO